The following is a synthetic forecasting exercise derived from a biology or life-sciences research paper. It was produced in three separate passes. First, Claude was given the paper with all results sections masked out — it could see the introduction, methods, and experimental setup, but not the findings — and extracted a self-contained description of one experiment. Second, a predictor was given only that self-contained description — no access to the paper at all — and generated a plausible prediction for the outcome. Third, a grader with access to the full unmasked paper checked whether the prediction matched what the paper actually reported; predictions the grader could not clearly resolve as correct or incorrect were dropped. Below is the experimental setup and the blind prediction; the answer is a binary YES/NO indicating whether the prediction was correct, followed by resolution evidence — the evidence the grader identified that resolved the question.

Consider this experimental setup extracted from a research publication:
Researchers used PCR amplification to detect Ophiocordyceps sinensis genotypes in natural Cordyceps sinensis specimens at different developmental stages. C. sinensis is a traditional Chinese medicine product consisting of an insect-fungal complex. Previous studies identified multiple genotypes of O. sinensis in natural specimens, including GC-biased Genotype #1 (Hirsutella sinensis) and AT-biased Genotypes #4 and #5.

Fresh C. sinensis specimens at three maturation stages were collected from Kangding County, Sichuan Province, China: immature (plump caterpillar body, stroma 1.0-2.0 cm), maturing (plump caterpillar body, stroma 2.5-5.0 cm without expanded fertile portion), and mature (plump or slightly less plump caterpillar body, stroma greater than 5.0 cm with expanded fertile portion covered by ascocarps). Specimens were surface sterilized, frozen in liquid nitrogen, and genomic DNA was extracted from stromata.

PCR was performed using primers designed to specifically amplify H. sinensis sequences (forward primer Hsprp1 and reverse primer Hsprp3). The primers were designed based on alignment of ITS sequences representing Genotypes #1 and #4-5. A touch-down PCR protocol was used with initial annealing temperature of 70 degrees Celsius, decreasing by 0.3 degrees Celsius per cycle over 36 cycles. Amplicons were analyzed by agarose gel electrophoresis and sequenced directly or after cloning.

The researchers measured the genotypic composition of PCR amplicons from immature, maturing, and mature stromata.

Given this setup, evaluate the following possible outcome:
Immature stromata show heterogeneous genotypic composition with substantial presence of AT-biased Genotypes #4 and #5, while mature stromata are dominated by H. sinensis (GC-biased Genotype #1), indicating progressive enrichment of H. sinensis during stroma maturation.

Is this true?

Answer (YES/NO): NO